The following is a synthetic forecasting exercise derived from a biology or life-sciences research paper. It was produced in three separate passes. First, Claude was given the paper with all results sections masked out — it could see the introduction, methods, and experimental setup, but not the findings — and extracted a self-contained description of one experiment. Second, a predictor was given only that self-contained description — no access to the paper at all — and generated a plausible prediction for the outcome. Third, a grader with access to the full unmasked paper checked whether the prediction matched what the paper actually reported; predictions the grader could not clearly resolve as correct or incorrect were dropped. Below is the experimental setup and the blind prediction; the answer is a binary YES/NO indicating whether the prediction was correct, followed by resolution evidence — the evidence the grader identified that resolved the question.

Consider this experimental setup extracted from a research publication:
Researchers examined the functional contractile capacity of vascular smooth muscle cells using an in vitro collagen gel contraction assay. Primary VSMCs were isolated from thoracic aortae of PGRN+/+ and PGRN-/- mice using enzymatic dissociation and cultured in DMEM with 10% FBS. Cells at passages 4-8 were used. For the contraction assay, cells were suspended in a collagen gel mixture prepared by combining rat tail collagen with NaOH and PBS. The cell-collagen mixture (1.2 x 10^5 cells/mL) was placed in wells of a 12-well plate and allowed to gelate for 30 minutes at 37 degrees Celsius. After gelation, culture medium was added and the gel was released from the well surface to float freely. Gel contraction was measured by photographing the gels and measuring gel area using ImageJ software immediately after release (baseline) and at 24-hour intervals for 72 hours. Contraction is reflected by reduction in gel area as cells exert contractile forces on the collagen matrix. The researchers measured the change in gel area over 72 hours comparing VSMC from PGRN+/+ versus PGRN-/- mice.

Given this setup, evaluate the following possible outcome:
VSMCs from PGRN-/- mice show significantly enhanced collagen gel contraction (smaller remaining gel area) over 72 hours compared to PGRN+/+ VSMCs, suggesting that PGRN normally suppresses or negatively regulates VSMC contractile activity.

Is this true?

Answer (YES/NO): NO